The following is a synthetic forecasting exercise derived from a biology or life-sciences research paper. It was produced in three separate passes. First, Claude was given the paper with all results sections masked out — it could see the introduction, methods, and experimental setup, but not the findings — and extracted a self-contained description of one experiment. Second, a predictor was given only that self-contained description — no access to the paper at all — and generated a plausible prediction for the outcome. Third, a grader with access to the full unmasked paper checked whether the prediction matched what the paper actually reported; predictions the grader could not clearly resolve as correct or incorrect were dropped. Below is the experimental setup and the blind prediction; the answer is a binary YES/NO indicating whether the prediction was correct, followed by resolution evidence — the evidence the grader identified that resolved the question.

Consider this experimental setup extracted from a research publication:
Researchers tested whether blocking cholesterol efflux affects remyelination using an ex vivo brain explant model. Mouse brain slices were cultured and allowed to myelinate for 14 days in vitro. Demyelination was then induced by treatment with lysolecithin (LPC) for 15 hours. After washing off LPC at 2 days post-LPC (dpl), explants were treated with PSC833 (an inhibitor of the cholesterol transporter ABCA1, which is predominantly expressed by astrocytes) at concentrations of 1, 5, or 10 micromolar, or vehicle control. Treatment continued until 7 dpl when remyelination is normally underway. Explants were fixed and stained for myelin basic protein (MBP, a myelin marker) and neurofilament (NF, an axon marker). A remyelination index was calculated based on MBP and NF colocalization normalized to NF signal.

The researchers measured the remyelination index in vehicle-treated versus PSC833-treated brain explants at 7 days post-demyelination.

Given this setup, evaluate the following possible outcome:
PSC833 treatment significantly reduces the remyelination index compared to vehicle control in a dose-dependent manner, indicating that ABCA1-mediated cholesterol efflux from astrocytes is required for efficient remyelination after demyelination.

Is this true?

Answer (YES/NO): NO